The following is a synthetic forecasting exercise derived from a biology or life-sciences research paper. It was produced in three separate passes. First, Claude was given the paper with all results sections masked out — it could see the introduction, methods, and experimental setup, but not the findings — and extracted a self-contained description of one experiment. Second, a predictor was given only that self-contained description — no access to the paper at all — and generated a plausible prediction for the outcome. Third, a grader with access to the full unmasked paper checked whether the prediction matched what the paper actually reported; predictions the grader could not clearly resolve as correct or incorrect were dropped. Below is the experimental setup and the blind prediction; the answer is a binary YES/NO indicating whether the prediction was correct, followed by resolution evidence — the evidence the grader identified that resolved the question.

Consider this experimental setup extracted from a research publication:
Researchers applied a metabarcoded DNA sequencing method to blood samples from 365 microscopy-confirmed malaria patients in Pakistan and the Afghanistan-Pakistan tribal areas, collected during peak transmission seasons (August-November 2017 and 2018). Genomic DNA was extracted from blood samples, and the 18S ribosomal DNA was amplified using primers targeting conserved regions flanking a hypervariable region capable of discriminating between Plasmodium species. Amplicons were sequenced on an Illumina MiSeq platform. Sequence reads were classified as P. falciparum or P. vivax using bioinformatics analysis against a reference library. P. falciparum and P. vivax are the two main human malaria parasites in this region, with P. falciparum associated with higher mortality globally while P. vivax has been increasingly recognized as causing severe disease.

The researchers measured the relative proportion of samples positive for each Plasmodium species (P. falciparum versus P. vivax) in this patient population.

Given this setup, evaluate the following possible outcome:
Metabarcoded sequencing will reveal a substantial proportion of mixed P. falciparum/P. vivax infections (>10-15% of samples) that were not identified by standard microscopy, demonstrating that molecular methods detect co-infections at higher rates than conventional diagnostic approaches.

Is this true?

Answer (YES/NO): NO